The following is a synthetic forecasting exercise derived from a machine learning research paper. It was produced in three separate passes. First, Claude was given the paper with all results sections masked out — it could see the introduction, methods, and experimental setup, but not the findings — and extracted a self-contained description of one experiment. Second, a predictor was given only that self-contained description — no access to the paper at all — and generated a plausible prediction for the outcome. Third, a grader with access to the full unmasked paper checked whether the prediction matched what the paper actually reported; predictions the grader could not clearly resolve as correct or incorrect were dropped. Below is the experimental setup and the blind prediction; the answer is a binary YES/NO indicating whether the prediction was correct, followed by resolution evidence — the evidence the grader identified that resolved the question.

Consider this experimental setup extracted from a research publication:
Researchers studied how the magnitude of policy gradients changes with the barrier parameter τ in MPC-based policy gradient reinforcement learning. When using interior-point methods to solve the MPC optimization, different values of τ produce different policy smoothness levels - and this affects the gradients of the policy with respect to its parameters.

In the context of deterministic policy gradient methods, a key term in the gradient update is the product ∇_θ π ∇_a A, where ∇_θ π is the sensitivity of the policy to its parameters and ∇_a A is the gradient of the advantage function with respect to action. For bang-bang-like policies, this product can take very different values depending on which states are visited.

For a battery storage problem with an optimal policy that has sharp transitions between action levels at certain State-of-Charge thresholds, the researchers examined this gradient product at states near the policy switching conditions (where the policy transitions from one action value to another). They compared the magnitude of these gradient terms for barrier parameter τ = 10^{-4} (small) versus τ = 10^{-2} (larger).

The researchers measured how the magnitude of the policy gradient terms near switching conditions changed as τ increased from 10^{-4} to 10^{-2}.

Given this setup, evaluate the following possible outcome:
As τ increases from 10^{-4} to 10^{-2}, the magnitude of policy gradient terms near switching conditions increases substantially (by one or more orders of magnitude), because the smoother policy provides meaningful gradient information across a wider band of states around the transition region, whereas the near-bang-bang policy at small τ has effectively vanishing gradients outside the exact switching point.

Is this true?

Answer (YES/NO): NO